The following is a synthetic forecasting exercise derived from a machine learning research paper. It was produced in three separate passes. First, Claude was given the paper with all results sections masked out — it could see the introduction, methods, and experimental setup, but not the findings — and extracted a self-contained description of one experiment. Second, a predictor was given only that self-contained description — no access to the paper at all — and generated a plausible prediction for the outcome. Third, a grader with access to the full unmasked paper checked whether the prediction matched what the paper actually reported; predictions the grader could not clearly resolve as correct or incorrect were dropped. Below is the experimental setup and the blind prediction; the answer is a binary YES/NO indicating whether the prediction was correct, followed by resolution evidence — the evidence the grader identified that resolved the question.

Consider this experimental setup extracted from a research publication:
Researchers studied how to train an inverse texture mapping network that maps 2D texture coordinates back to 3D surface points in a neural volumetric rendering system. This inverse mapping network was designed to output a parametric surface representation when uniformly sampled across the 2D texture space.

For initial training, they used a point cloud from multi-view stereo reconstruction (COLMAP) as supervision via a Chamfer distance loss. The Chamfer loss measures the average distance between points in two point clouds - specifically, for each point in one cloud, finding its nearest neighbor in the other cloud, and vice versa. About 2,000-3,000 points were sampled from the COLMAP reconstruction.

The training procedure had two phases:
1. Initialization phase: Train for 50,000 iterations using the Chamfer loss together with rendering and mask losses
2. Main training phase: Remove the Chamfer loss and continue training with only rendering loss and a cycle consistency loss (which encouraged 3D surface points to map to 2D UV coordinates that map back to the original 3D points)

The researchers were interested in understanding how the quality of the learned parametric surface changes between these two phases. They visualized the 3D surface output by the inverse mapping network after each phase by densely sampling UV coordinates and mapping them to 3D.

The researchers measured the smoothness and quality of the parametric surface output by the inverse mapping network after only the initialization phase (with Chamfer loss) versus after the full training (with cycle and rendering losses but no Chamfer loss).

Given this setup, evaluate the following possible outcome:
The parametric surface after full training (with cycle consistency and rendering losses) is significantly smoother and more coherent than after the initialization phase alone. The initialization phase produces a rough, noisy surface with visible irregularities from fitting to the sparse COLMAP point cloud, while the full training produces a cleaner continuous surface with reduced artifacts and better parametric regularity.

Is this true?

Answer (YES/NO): YES